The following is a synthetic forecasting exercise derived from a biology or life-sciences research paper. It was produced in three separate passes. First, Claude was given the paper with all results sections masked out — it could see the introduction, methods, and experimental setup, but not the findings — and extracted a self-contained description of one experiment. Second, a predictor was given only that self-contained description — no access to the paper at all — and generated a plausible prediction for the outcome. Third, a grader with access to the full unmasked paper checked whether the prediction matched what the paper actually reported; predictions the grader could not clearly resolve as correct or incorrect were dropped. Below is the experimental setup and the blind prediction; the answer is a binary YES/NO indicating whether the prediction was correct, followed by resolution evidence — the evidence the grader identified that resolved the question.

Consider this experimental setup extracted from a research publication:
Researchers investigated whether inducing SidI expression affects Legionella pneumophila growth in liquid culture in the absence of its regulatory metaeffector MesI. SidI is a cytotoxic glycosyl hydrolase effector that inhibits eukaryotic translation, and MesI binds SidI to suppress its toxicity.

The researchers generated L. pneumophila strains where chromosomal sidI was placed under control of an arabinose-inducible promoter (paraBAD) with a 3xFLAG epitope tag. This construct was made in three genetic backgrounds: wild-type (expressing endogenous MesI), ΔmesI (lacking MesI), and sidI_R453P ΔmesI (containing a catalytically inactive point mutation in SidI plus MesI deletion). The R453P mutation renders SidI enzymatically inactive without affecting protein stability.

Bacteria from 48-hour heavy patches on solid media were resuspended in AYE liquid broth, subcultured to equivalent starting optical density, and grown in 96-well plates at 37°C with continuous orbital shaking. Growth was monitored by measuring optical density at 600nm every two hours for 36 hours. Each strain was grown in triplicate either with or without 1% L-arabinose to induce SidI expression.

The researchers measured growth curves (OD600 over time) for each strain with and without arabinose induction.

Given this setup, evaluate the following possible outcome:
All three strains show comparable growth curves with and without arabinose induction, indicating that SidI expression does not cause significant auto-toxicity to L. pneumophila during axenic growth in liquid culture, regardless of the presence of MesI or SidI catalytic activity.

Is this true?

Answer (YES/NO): NO